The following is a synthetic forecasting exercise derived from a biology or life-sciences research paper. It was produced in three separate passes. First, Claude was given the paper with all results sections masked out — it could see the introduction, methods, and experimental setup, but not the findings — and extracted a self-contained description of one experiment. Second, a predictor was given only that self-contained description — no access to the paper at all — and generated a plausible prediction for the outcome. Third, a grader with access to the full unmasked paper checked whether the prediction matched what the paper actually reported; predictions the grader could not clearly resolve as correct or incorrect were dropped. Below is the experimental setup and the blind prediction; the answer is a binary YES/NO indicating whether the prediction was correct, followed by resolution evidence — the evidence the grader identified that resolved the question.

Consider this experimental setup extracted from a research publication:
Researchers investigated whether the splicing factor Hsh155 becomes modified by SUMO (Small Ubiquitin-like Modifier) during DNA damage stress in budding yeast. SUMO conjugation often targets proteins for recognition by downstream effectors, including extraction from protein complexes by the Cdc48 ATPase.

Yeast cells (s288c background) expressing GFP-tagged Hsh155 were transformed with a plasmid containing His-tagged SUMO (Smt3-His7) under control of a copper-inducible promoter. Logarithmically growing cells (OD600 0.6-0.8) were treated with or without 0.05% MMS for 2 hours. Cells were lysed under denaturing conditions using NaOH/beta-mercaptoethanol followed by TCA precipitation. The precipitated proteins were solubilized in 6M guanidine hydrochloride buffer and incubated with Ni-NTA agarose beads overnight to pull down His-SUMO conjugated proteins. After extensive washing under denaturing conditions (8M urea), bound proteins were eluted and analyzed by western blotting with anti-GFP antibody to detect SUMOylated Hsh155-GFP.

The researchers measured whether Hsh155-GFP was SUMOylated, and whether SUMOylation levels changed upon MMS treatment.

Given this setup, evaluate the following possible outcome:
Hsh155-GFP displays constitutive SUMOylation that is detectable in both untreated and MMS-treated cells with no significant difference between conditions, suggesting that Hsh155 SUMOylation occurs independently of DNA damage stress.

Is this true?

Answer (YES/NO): NO